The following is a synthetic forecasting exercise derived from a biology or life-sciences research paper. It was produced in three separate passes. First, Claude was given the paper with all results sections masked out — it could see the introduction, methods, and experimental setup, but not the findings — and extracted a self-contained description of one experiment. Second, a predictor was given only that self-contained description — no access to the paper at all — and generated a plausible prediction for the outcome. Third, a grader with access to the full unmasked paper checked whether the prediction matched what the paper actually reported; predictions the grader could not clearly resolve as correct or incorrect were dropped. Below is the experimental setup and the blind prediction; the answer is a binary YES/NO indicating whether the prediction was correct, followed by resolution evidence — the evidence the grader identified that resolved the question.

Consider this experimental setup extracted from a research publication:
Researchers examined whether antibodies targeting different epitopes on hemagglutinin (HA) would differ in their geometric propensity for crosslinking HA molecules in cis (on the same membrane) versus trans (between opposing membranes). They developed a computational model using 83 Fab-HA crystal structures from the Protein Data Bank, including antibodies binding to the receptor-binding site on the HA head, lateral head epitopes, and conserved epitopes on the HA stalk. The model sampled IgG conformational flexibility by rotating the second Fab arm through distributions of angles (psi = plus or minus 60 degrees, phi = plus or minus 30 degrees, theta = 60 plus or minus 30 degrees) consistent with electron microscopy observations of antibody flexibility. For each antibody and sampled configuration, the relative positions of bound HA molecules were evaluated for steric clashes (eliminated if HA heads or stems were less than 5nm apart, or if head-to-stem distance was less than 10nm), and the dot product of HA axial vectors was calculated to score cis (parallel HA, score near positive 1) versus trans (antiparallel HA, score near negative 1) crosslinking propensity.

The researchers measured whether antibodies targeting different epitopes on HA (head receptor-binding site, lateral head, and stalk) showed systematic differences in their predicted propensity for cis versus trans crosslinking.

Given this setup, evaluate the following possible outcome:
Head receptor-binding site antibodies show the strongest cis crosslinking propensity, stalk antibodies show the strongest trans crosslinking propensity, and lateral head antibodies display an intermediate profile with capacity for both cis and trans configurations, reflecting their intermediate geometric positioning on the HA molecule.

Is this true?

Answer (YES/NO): NO